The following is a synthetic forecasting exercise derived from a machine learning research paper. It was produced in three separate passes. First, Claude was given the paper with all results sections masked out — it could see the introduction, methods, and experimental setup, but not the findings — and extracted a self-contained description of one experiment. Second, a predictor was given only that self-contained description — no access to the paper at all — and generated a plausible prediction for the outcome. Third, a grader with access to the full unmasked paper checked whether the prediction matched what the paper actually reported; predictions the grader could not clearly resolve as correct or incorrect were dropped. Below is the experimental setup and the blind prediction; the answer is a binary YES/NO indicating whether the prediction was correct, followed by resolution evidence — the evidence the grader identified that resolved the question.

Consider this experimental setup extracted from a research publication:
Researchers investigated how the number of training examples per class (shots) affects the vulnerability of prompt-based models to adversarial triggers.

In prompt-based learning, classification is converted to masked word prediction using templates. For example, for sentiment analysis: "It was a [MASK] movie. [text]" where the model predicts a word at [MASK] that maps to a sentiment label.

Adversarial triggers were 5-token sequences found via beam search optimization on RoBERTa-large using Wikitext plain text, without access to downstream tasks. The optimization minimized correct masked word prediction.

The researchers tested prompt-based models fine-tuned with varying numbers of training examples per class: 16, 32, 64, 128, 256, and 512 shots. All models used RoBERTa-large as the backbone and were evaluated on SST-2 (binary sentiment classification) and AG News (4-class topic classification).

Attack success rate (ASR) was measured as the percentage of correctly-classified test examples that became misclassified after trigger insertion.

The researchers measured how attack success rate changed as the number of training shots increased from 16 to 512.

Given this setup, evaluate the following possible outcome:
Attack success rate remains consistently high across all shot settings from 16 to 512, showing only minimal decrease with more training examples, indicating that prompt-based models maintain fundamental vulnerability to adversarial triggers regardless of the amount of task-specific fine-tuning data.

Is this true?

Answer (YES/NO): NO